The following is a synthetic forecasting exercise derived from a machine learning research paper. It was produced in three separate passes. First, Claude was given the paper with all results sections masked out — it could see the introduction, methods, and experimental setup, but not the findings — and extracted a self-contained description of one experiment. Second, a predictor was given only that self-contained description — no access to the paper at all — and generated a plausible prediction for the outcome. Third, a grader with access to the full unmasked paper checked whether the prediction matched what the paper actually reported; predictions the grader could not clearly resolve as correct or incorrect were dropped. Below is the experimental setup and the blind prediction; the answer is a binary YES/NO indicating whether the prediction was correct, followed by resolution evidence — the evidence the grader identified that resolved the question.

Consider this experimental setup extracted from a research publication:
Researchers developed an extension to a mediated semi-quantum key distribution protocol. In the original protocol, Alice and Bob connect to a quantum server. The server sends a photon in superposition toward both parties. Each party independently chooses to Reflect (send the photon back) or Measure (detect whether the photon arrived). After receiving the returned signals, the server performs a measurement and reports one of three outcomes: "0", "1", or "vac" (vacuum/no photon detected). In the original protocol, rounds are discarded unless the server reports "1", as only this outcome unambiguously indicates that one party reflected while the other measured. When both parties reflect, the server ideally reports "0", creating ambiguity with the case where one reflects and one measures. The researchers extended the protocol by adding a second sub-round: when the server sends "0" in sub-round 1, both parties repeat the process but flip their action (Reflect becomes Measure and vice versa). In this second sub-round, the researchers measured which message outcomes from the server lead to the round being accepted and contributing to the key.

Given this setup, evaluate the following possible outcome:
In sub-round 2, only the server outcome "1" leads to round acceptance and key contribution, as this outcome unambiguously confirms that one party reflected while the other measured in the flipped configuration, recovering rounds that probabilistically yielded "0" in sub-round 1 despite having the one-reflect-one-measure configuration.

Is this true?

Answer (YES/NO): NO